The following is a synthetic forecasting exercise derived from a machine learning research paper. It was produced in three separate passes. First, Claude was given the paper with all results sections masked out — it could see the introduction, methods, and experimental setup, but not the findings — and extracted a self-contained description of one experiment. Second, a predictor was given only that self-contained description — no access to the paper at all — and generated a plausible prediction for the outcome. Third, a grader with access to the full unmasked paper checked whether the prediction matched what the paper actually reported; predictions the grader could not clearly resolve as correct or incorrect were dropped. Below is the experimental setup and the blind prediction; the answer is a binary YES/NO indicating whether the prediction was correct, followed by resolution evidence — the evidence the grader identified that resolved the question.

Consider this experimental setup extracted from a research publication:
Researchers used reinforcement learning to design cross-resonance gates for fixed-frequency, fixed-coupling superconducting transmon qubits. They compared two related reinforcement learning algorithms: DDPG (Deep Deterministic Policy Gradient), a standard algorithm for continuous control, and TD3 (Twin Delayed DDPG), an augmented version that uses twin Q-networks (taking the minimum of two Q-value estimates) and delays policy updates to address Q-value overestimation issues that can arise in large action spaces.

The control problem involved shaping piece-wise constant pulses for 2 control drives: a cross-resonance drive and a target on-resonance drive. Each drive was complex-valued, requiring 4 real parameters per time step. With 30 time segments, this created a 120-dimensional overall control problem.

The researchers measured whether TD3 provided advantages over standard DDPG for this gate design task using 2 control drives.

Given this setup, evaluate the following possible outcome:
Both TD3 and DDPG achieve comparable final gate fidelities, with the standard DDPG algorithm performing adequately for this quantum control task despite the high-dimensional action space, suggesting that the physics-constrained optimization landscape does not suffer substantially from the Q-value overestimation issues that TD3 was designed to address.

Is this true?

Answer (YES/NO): YES